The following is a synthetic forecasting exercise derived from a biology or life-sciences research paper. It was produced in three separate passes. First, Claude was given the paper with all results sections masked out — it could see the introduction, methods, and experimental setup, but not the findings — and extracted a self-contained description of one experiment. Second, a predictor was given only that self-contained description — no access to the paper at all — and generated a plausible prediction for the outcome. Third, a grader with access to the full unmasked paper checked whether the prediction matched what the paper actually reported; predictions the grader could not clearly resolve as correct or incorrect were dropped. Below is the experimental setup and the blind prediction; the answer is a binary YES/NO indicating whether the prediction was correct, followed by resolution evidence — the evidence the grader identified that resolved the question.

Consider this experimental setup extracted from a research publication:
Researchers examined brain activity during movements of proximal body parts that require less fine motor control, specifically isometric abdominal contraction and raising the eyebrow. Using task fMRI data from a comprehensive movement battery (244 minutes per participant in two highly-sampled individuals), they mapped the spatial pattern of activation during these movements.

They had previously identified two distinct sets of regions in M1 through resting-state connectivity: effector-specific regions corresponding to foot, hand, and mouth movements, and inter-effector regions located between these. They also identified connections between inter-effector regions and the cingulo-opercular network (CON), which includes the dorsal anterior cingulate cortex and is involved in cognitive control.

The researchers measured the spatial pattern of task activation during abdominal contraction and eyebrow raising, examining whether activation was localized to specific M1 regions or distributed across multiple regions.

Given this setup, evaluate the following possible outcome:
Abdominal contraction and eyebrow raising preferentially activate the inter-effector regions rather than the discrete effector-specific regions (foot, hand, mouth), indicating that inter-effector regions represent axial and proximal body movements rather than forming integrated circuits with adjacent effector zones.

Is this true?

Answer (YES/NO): YES